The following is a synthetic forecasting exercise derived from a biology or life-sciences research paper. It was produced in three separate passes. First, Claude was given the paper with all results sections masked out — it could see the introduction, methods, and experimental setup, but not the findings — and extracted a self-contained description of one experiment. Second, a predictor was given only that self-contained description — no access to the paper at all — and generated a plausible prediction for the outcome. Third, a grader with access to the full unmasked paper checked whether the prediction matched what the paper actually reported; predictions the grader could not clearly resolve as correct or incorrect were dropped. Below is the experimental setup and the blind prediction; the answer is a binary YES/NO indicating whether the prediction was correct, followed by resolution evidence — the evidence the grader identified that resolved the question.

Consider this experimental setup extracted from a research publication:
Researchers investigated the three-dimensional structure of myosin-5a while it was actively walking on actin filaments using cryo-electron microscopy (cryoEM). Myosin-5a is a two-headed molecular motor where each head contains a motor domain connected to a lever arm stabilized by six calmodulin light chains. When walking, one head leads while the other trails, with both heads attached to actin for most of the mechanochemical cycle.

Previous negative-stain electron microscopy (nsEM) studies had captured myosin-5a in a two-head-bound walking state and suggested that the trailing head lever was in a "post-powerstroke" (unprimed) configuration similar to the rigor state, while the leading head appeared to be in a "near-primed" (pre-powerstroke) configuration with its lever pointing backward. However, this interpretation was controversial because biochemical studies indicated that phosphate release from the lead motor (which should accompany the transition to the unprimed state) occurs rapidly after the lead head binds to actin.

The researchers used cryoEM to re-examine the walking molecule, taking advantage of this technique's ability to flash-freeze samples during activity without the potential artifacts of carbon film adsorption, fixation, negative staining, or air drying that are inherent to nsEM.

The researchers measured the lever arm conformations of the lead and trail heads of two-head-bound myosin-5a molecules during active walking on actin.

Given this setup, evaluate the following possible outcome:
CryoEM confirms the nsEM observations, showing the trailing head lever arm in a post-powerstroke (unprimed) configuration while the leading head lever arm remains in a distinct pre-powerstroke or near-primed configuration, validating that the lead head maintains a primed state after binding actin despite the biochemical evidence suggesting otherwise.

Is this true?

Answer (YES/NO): YES